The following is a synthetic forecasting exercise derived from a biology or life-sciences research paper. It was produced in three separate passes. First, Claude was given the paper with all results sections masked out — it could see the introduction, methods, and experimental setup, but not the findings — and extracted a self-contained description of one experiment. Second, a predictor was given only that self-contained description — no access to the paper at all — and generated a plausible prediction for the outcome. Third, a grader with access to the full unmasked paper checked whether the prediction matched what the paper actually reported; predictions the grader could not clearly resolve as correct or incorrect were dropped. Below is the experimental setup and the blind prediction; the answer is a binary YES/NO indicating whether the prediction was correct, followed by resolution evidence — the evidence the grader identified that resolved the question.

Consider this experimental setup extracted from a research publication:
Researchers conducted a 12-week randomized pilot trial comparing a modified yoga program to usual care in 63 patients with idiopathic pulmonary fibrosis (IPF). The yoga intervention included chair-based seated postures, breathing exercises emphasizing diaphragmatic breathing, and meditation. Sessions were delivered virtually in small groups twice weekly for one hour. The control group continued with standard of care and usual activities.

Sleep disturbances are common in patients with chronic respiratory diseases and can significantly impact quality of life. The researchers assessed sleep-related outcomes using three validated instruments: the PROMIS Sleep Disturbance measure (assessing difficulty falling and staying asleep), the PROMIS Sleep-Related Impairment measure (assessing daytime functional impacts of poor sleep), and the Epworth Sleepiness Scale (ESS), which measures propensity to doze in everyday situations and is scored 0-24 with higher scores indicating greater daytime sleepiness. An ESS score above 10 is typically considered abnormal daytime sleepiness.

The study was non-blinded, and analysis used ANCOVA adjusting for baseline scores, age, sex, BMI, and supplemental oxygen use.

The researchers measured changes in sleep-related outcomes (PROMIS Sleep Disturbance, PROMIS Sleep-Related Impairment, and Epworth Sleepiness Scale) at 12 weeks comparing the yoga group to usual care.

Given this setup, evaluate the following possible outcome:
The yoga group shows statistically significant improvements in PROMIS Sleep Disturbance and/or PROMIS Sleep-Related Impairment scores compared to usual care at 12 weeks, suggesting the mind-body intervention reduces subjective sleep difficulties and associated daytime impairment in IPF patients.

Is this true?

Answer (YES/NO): NO